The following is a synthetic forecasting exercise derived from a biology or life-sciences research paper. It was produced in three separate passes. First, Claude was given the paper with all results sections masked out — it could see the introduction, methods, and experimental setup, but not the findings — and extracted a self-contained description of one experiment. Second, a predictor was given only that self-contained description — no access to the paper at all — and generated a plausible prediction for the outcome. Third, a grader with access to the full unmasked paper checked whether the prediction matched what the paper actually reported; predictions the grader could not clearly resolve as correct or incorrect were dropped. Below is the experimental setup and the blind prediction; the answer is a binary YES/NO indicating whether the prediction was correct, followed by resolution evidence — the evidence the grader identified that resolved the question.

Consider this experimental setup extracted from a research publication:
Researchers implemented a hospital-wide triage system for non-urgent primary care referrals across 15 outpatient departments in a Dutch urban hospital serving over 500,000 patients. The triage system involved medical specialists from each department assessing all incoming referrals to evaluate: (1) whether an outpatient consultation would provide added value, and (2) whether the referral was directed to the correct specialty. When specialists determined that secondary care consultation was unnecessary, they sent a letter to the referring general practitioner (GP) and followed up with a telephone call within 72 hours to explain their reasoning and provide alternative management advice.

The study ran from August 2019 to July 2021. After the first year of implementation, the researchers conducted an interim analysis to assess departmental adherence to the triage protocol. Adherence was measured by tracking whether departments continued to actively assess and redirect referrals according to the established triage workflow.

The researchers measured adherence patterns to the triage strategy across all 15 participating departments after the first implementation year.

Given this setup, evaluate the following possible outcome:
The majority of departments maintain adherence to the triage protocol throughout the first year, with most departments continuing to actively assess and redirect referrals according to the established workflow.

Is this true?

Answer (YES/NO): NO